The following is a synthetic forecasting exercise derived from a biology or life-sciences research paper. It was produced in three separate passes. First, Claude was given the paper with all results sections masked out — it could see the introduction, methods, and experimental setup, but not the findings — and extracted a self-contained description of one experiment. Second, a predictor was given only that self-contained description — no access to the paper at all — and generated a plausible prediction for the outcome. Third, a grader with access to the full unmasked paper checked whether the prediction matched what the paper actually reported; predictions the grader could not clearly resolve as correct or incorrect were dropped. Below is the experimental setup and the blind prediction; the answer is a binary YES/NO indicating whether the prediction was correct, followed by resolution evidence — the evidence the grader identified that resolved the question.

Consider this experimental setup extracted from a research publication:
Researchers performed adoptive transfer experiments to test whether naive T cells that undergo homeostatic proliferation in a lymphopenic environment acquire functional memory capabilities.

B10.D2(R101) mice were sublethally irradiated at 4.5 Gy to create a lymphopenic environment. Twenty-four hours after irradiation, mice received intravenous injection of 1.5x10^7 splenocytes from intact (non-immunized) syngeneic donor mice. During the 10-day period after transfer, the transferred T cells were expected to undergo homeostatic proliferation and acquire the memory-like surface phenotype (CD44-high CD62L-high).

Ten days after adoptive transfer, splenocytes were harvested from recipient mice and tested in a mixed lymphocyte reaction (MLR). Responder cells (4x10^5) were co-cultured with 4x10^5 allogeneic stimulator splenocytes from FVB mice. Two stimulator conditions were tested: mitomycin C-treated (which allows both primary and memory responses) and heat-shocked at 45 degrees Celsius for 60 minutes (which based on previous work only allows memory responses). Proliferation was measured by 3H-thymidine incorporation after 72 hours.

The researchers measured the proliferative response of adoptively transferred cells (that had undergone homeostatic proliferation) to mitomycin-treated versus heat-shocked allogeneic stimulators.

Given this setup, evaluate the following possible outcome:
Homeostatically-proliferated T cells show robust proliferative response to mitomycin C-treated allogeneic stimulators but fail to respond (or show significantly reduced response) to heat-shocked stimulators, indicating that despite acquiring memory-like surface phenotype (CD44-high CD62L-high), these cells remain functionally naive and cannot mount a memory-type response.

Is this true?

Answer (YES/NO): NO